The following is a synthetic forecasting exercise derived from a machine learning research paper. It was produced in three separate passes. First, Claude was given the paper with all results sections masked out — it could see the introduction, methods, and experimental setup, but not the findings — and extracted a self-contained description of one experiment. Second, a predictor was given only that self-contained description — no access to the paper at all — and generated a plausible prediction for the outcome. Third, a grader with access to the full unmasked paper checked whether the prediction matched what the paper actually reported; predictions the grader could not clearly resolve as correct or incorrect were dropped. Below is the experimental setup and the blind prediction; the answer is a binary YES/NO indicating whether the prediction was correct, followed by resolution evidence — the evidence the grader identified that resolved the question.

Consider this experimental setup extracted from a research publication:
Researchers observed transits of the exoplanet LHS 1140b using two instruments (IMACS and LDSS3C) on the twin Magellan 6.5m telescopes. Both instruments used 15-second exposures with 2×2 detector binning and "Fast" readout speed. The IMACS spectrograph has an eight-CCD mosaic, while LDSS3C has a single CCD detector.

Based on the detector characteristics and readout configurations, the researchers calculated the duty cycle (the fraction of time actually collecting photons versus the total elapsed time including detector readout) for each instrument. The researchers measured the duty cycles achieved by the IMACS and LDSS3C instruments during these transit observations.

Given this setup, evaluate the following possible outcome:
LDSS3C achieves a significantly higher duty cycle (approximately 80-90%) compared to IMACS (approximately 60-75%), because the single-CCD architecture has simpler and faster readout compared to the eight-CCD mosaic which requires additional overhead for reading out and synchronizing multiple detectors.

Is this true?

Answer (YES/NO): NO